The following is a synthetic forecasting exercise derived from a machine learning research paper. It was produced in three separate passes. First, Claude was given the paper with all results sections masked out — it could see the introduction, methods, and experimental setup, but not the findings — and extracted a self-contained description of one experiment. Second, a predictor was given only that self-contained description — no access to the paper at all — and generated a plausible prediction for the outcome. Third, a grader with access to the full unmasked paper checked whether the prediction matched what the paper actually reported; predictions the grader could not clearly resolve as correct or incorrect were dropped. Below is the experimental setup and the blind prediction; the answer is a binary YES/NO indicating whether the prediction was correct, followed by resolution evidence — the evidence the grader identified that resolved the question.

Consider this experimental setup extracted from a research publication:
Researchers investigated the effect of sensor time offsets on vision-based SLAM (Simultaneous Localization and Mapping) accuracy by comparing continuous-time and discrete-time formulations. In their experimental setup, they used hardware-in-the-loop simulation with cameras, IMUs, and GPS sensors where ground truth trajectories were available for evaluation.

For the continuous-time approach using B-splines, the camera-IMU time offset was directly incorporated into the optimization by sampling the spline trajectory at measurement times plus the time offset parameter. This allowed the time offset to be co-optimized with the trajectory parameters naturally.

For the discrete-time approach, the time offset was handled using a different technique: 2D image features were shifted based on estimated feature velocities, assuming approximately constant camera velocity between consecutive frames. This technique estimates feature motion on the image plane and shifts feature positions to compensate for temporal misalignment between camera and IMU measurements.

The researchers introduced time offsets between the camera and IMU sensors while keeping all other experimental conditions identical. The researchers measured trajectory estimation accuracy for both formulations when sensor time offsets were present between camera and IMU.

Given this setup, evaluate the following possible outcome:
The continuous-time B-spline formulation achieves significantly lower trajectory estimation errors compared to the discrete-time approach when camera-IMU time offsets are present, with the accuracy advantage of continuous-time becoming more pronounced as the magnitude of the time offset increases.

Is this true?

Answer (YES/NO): YES